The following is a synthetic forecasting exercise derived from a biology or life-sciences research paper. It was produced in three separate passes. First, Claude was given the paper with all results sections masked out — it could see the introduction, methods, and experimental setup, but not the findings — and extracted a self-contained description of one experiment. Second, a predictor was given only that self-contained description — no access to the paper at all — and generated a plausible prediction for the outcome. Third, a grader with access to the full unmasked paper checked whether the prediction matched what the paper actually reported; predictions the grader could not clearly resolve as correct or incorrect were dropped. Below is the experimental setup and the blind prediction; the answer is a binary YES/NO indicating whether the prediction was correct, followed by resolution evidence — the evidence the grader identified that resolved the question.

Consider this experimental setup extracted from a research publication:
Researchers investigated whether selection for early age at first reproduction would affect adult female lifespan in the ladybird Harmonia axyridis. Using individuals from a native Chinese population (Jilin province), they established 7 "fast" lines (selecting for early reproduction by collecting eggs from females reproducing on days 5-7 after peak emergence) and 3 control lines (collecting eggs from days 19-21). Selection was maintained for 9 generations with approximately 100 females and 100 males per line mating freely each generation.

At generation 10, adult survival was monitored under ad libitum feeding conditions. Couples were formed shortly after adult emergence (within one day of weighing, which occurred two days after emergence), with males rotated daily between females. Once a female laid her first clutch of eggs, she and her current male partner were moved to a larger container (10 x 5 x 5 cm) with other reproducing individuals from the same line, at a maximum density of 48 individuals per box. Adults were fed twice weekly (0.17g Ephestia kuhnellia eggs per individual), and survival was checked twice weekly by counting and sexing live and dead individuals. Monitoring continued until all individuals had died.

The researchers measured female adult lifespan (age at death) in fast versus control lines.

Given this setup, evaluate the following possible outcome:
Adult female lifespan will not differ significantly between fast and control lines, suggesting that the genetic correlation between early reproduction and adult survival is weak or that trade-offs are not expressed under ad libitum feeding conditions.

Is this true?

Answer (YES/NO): NO